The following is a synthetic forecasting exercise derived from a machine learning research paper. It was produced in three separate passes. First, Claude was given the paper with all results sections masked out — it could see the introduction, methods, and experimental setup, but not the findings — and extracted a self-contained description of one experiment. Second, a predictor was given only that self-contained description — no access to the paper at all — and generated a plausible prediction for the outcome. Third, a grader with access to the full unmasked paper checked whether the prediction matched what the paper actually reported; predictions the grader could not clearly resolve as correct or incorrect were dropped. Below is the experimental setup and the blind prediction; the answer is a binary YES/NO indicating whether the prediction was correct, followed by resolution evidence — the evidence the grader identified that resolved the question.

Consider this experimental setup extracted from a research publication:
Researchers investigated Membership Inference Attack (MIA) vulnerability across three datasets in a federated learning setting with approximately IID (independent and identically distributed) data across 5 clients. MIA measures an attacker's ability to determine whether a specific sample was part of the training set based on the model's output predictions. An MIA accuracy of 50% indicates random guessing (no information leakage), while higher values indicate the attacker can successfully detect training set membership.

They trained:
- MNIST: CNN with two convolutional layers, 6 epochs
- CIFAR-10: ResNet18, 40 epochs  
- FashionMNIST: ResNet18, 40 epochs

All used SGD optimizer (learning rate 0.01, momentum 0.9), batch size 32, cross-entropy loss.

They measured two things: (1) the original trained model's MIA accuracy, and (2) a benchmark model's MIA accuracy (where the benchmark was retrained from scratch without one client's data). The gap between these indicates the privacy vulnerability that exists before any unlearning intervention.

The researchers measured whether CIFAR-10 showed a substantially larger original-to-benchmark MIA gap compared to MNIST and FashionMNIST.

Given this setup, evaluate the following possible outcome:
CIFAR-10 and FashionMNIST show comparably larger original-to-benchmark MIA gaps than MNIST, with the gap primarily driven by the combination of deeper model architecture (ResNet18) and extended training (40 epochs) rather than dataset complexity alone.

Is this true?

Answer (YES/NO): NO